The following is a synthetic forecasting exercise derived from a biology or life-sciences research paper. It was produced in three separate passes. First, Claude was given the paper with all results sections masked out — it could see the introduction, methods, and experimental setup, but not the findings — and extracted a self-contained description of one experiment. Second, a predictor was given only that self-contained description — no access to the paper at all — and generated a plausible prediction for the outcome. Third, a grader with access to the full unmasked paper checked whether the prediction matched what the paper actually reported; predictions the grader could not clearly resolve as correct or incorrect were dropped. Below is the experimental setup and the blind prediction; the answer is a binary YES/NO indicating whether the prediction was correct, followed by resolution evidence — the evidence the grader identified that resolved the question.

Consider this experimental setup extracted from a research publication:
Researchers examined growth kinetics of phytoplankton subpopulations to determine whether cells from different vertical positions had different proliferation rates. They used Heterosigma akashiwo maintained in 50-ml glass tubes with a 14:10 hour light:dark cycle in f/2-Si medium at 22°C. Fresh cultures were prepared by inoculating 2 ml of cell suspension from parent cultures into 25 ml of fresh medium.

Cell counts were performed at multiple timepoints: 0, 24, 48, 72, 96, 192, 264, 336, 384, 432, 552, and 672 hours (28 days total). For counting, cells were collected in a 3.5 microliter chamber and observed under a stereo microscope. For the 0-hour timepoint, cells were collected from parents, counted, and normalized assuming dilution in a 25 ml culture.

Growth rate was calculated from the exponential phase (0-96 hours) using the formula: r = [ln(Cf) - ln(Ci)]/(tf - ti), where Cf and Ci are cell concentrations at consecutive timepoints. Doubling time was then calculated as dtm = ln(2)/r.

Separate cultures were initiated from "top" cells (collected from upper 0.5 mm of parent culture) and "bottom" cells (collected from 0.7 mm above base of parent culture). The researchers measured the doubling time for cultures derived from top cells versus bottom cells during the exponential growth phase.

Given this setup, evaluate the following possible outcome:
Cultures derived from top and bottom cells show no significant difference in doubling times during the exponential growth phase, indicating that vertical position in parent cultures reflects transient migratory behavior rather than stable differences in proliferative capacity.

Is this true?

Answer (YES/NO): YES